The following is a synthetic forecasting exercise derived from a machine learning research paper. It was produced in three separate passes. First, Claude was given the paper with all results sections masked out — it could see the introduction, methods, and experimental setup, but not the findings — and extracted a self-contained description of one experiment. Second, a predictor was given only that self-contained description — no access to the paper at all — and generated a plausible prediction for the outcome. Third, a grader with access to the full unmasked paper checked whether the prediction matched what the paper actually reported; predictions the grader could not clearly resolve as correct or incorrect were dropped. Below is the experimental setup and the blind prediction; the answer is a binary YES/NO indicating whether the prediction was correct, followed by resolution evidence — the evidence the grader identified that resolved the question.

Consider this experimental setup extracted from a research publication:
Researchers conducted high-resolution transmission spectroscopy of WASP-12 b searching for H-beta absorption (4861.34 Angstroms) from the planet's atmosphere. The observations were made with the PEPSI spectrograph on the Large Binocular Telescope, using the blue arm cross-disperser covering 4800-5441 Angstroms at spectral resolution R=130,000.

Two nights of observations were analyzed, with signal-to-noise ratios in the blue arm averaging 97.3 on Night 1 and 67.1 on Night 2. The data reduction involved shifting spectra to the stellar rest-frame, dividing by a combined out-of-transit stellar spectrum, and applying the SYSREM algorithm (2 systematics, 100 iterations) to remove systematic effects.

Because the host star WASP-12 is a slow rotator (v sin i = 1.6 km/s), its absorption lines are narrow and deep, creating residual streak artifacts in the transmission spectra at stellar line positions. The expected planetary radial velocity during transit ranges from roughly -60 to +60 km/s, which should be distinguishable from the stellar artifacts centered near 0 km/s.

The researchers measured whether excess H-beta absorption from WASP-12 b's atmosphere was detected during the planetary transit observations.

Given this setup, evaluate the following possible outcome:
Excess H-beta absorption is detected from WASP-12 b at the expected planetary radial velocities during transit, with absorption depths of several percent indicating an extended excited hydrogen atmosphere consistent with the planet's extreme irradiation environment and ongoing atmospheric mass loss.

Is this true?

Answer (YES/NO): NO